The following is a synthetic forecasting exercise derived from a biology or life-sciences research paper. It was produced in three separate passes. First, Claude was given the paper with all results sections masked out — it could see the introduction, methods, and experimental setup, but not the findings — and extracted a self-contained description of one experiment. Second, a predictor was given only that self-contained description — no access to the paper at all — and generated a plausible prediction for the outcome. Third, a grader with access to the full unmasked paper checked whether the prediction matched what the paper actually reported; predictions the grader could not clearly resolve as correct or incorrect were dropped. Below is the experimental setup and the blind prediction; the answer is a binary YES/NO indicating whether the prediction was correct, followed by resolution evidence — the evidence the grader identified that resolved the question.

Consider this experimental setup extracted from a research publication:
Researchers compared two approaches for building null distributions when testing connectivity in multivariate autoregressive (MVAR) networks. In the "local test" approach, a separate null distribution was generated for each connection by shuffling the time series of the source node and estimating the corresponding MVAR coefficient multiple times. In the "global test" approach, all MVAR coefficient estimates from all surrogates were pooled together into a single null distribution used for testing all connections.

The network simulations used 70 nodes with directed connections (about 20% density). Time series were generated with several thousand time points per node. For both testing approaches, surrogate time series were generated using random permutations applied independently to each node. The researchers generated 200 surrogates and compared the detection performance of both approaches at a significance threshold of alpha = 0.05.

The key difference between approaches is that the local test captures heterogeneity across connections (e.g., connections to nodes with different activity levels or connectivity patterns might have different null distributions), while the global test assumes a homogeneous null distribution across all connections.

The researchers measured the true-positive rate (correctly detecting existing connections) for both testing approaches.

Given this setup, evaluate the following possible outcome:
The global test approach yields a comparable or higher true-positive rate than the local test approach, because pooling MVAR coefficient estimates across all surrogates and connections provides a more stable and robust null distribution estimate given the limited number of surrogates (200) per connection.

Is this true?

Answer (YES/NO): NO